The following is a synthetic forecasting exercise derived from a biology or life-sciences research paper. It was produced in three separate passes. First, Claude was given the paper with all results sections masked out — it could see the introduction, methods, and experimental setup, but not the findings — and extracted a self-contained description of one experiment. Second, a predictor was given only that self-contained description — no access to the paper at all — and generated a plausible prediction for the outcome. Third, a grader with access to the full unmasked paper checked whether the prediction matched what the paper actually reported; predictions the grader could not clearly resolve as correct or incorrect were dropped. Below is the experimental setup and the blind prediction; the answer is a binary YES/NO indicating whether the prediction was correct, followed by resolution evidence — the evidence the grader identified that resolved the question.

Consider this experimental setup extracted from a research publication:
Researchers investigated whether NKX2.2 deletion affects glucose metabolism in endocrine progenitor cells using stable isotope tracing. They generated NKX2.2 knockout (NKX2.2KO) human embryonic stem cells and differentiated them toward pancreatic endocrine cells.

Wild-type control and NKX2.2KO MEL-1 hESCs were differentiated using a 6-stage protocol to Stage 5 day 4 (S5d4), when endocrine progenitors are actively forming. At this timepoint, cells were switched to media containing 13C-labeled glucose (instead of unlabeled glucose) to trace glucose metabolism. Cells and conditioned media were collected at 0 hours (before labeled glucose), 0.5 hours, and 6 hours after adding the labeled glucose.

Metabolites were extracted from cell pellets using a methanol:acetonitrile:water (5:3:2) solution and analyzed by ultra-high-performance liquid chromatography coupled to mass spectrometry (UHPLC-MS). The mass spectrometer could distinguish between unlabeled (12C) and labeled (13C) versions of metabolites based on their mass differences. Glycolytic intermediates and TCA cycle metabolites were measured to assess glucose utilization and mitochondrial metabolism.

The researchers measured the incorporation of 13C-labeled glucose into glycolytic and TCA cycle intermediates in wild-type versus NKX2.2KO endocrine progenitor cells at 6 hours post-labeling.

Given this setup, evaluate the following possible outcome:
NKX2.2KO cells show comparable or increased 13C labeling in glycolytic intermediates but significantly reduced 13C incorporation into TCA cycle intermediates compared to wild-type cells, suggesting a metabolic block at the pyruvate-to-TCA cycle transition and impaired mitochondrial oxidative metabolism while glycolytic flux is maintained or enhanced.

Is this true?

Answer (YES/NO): NO